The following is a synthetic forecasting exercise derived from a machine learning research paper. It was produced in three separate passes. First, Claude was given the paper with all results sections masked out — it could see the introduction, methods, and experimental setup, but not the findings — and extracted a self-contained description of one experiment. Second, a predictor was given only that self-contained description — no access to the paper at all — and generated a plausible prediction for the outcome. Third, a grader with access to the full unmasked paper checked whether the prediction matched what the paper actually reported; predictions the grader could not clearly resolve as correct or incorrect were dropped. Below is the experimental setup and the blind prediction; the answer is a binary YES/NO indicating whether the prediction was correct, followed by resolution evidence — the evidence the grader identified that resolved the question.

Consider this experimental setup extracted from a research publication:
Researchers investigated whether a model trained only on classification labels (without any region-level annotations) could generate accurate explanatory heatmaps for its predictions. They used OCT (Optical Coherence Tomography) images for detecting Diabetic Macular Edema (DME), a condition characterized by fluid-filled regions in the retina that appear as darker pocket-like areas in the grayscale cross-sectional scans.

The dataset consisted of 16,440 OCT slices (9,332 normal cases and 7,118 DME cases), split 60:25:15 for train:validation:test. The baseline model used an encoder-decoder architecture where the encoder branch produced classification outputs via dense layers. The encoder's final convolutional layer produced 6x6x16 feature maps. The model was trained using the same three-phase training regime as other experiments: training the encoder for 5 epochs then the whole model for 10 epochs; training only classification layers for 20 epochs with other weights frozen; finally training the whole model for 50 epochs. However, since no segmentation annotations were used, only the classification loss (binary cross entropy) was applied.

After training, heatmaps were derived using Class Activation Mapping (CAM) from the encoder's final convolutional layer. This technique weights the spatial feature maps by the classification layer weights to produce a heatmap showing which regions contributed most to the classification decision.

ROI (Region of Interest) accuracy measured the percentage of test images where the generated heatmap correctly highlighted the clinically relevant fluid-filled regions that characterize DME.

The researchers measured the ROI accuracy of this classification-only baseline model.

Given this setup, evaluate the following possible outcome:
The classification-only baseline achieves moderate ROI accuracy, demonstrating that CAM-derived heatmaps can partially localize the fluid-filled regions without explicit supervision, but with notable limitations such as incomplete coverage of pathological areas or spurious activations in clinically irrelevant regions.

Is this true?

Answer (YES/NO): NO